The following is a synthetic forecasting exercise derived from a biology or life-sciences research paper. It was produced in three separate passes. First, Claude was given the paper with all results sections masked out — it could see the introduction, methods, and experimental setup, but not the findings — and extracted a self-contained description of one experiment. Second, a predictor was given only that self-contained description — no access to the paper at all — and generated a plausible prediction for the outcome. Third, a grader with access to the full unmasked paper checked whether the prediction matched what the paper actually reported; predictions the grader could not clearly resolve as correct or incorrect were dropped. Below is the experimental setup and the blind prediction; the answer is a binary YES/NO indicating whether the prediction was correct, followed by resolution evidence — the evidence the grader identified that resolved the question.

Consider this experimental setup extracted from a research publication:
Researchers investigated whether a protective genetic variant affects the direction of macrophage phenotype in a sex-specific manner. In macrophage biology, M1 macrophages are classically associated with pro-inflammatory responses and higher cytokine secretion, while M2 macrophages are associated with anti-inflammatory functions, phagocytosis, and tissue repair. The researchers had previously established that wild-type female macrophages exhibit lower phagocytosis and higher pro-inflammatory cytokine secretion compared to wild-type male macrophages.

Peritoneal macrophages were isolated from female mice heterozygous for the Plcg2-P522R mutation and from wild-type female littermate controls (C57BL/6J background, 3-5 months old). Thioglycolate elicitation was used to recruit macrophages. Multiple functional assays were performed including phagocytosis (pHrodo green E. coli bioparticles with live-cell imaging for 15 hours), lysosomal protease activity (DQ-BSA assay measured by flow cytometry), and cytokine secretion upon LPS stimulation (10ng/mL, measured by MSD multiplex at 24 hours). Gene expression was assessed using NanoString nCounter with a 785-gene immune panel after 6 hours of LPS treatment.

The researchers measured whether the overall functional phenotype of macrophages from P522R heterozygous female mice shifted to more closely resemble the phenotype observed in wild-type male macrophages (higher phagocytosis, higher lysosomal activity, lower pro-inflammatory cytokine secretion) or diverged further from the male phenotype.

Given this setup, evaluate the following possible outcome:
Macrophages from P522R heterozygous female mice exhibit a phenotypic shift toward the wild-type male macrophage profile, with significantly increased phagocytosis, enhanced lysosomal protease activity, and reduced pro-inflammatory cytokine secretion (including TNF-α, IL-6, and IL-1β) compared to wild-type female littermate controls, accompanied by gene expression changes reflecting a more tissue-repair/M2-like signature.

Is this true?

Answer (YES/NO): NO